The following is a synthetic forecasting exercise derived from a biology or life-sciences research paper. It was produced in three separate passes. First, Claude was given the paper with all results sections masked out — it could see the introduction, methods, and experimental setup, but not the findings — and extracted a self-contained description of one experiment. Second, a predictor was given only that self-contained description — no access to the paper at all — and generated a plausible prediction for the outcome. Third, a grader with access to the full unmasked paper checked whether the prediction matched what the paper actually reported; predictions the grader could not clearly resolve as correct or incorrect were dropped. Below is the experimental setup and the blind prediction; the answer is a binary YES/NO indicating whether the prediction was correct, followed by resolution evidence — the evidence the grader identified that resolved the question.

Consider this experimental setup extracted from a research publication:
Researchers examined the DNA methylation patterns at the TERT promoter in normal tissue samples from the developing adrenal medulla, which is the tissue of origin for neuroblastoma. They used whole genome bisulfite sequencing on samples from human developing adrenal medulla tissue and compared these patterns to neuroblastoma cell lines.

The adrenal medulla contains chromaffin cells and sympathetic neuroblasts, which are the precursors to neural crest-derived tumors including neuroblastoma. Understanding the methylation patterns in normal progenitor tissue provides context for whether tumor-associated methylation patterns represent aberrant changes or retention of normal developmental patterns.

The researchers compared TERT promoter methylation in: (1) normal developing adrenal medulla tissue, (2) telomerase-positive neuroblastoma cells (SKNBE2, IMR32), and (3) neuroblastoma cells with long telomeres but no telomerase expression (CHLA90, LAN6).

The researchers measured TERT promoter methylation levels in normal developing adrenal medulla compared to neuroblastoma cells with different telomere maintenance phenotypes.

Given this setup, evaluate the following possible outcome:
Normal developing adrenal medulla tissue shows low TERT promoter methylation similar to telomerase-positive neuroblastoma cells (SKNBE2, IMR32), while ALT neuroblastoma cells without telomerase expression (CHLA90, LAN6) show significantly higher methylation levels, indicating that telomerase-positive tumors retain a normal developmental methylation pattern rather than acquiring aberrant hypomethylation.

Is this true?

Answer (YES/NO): NO